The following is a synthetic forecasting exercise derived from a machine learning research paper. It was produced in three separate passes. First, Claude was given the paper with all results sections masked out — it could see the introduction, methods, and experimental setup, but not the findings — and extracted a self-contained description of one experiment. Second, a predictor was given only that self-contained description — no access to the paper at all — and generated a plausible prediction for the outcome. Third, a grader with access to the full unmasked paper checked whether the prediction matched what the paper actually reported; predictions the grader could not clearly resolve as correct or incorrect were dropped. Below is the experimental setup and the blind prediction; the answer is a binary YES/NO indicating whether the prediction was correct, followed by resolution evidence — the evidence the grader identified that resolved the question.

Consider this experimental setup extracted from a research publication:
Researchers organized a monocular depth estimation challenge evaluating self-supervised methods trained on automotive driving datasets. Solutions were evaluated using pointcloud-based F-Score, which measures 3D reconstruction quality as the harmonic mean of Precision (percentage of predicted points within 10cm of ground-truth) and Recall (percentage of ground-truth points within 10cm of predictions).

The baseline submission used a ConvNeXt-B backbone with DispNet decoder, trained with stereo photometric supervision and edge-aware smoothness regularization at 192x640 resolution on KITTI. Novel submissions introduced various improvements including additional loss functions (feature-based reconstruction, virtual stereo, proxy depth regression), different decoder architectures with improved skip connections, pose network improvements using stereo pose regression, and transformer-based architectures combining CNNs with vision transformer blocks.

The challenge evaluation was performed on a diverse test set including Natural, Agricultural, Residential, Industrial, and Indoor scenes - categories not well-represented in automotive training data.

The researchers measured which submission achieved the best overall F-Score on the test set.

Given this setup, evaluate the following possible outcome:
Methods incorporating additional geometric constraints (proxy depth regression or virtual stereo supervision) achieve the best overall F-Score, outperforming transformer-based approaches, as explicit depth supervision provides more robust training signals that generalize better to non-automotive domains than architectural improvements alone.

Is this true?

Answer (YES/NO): NO